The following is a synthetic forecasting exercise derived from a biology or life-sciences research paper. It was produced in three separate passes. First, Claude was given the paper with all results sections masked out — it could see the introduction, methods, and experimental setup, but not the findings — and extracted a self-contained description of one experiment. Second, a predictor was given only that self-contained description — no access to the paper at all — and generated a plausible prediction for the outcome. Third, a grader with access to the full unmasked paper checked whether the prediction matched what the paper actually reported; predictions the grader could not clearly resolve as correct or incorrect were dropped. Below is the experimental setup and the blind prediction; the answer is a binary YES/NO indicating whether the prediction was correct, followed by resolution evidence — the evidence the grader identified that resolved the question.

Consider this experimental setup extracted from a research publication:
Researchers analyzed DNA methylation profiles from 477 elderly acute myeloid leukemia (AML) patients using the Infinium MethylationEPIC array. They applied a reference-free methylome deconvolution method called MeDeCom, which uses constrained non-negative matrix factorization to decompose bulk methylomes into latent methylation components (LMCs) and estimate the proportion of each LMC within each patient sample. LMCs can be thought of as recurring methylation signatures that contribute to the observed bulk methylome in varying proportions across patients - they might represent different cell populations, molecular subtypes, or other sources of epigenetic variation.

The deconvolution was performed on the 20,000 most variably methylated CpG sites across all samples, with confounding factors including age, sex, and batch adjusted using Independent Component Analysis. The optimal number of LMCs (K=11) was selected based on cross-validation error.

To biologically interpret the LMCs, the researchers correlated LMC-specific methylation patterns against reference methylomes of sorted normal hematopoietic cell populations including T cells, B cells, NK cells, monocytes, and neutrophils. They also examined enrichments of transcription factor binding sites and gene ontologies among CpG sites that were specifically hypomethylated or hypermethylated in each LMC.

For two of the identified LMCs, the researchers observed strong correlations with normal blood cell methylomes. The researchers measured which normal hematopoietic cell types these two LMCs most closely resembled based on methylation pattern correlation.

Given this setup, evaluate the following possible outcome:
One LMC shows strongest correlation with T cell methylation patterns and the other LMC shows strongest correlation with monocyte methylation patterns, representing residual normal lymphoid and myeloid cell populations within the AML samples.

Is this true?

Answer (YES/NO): NO